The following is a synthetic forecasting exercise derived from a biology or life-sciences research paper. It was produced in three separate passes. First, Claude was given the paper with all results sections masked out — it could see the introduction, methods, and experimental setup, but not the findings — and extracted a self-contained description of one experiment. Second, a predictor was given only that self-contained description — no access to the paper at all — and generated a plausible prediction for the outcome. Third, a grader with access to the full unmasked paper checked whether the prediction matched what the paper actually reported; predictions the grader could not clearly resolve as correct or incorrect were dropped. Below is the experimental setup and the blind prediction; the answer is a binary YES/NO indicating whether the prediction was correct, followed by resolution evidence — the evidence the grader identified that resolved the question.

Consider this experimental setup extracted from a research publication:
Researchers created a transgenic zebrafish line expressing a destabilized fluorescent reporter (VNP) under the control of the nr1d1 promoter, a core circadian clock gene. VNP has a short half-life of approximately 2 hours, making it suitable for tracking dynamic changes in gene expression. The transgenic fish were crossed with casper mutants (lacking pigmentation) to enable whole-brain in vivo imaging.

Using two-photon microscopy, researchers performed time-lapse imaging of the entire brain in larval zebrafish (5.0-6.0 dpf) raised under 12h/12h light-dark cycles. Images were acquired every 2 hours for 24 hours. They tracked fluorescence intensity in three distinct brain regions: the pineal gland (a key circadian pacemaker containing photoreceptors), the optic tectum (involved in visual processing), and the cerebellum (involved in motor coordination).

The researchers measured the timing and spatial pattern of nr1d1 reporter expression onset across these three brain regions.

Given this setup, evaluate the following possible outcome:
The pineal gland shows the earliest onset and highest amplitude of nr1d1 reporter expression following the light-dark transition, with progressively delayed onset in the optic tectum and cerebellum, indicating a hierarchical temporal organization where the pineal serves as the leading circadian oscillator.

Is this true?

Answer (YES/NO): NO